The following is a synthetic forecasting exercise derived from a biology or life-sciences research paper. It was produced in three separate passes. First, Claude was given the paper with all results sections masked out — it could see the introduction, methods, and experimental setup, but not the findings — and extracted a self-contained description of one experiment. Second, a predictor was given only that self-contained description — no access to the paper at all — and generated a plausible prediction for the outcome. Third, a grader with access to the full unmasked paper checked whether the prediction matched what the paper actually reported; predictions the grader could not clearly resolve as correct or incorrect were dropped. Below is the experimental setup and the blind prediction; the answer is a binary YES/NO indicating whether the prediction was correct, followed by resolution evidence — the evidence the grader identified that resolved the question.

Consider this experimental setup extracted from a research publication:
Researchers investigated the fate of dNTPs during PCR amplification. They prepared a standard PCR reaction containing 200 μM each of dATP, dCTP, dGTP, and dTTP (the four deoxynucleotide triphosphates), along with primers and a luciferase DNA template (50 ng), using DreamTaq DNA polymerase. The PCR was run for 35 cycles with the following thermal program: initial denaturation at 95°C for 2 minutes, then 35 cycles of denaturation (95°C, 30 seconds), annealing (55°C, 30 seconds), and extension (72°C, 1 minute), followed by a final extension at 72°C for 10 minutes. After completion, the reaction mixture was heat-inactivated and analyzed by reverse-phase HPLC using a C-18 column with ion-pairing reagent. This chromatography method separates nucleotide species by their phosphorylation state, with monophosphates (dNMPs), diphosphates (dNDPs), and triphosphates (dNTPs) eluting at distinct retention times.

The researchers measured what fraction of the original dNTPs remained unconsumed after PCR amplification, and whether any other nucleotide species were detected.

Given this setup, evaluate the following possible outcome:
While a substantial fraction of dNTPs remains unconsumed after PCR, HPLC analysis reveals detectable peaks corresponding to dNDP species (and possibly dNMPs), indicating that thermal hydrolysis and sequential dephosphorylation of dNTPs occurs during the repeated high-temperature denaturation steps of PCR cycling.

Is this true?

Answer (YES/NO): YES